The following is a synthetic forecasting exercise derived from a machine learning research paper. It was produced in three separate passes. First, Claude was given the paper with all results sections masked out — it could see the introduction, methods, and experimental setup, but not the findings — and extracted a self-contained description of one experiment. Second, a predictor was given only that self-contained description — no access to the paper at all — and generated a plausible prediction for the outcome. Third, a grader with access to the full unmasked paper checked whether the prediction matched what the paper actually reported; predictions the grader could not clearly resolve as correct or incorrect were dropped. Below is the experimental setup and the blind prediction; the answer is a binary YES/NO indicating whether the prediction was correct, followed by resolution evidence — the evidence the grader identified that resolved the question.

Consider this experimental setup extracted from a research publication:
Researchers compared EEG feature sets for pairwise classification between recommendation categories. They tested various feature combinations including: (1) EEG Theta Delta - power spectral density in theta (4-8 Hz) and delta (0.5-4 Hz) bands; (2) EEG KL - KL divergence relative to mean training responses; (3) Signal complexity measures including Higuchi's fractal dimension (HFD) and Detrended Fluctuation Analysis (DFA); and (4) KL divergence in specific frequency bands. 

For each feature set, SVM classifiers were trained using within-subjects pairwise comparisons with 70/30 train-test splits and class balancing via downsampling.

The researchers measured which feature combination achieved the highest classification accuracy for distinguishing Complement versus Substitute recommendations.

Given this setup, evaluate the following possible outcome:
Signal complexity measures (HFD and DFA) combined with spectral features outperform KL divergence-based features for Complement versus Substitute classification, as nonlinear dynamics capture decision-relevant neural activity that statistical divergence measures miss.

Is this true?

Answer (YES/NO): NO